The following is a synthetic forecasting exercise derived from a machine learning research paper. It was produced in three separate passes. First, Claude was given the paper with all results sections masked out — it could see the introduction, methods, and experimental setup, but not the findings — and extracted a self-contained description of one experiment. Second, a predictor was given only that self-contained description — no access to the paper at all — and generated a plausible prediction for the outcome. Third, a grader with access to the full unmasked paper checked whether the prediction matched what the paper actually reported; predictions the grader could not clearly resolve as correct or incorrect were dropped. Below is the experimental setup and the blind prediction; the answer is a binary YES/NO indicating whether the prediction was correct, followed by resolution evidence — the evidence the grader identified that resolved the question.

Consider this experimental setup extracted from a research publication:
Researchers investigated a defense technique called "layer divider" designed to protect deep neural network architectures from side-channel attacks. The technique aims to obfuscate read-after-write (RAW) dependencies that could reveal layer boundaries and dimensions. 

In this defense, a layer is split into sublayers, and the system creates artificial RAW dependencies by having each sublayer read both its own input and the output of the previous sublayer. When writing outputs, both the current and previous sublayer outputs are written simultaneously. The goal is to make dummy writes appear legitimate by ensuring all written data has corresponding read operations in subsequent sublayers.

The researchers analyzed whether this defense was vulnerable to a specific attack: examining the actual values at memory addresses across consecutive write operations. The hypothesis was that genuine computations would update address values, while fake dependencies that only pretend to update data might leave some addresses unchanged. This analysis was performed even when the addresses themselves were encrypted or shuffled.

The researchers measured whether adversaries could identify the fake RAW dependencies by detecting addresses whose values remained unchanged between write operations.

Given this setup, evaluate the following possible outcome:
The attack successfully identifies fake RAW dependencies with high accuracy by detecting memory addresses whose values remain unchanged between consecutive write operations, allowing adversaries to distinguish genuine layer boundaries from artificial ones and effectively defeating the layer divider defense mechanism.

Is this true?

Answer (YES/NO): YES